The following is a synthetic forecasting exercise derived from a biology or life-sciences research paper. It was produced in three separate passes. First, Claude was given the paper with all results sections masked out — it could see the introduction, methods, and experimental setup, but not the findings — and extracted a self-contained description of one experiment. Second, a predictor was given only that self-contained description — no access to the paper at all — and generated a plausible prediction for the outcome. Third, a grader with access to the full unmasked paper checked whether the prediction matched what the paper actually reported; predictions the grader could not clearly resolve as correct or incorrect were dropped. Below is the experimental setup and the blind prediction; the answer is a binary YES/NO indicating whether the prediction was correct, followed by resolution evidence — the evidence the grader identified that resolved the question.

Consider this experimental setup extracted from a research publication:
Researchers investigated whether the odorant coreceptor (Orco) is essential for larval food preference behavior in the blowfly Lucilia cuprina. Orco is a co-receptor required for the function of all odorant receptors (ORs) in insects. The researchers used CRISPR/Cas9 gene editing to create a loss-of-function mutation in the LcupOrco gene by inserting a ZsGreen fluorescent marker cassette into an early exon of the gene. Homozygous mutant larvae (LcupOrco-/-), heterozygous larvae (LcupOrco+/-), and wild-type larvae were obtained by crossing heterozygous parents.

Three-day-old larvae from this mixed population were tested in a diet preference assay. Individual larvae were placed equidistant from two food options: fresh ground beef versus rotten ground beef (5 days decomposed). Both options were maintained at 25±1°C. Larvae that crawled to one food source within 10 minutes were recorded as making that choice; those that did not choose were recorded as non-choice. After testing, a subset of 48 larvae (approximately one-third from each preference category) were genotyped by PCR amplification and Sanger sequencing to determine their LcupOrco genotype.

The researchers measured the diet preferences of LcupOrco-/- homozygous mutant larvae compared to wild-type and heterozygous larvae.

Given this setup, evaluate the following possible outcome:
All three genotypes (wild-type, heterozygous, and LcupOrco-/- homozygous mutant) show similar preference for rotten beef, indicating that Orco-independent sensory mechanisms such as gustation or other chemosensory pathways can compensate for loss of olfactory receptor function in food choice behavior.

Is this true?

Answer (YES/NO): YES